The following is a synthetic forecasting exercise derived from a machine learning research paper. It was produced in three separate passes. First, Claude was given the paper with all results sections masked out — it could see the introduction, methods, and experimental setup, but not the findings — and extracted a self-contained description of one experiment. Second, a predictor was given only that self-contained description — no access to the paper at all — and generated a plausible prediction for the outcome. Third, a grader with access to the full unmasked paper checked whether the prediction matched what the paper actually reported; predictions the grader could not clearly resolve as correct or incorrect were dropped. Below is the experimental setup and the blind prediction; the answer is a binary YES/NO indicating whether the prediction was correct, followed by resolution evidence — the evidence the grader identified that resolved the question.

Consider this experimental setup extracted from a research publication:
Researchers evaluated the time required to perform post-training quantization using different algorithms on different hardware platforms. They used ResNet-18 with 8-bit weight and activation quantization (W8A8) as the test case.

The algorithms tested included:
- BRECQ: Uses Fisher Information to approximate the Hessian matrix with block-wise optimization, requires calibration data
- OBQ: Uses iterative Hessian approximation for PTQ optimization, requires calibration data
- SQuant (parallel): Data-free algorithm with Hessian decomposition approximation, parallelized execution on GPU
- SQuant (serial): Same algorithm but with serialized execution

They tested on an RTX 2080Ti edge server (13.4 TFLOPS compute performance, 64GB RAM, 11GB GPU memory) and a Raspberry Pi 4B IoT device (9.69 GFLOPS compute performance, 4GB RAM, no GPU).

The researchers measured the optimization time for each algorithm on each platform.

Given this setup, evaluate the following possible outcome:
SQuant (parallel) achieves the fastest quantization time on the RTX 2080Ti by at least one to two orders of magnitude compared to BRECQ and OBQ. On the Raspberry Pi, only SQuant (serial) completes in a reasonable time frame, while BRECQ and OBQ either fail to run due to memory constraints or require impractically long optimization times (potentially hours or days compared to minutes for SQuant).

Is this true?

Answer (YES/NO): YES